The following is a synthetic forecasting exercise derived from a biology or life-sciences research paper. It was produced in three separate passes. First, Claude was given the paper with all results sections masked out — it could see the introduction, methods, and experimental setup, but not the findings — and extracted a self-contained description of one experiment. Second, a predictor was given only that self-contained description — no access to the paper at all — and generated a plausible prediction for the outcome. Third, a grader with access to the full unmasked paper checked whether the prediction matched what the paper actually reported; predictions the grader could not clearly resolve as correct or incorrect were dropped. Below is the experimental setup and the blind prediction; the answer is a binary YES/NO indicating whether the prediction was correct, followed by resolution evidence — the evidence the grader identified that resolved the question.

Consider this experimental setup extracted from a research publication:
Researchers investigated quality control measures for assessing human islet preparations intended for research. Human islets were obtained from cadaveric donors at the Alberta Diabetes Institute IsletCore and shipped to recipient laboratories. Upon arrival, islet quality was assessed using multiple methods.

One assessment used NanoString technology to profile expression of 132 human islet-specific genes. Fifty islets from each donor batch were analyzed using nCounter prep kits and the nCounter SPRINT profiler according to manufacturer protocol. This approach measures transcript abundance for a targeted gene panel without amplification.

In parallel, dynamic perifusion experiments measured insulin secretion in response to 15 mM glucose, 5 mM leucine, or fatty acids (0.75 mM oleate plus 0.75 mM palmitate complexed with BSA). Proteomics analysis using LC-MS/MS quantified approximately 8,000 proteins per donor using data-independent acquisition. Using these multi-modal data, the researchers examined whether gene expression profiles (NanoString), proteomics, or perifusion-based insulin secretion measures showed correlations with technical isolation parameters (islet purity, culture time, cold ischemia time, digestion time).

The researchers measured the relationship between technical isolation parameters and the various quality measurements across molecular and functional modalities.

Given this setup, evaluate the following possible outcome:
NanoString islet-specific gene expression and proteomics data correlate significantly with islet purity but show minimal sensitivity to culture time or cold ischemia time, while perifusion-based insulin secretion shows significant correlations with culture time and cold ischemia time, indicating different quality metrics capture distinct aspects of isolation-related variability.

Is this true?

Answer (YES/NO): NO